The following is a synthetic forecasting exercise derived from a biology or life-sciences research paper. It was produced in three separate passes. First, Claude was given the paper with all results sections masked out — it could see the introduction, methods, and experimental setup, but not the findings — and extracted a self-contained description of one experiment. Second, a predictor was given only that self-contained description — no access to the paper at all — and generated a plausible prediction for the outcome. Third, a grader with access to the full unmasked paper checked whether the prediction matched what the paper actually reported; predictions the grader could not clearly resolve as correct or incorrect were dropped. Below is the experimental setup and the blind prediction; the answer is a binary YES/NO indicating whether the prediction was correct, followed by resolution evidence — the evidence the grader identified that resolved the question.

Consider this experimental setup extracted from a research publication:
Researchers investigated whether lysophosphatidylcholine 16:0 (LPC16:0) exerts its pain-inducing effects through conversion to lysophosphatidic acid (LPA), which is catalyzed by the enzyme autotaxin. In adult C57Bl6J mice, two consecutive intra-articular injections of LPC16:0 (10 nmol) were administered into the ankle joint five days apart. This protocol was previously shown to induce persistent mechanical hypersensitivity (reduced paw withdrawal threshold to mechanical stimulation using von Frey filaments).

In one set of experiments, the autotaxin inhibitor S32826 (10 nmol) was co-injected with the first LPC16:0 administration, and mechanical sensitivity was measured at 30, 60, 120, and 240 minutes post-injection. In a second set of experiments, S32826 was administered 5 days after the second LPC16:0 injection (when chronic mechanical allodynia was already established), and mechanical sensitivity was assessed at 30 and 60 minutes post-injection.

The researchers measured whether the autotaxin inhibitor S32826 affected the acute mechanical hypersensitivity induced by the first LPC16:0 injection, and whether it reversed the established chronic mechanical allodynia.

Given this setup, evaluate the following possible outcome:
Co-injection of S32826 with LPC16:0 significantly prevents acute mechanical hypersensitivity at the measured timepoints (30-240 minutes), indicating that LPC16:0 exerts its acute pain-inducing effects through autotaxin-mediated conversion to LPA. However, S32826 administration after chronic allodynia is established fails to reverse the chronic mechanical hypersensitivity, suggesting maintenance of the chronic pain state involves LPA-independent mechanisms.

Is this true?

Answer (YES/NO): NO